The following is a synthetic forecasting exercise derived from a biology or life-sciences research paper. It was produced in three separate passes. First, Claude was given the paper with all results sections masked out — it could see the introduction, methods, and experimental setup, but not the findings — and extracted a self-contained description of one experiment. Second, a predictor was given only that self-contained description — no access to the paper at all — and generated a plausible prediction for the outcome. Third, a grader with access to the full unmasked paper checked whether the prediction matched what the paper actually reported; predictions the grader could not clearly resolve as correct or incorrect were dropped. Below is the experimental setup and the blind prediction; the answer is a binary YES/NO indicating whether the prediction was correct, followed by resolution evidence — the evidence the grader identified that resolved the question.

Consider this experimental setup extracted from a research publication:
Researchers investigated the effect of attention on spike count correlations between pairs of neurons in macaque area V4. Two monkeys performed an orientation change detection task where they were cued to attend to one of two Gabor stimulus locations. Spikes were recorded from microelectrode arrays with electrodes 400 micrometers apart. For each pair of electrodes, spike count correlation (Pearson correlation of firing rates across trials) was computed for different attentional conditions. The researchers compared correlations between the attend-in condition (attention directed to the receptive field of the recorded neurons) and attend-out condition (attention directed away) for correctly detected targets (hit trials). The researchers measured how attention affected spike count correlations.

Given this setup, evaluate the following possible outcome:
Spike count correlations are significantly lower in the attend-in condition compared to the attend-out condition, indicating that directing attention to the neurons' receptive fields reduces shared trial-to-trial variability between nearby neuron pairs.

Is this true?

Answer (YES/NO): YES